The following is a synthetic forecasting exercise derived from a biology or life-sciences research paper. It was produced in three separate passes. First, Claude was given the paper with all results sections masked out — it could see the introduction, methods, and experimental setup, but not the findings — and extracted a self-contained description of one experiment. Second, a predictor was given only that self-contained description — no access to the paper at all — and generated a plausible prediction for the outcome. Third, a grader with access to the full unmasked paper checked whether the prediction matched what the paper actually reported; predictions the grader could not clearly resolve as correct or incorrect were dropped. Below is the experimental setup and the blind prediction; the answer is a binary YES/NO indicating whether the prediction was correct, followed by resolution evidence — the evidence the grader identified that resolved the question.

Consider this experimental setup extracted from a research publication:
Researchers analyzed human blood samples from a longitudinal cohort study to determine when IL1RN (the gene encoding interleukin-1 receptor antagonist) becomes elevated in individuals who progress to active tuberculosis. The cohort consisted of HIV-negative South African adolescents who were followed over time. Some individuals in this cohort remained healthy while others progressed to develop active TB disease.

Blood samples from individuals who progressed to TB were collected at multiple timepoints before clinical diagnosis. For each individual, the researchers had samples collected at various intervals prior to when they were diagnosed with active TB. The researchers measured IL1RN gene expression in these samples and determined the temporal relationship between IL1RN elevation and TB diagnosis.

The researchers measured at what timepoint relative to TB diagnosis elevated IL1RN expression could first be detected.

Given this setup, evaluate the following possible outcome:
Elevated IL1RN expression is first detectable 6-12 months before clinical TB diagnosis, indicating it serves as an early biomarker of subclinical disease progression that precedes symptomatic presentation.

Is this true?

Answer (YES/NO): YES